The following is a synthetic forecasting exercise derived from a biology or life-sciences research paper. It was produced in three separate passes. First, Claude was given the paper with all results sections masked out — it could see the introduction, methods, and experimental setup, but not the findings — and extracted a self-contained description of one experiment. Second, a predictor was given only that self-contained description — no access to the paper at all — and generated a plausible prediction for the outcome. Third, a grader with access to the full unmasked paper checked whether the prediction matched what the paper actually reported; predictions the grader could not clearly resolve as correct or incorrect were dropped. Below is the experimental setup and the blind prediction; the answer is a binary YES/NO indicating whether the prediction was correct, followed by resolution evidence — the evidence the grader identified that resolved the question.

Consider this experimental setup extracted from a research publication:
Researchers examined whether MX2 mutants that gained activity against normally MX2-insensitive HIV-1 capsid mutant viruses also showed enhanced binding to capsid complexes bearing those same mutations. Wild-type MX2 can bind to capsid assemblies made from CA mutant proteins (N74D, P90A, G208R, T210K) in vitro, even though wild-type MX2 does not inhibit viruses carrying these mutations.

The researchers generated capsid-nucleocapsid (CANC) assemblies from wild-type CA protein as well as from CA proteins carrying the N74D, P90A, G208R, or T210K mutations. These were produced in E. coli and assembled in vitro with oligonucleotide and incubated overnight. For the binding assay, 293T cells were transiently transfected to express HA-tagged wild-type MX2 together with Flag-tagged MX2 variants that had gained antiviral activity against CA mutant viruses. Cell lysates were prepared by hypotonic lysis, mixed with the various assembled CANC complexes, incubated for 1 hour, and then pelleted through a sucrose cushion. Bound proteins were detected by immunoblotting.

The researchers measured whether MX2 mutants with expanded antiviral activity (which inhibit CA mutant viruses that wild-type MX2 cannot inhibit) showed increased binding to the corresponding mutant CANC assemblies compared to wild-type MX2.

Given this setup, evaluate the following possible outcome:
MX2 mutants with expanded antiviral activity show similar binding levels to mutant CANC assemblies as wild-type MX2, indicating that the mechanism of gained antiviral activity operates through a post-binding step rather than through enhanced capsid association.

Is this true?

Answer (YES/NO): YES